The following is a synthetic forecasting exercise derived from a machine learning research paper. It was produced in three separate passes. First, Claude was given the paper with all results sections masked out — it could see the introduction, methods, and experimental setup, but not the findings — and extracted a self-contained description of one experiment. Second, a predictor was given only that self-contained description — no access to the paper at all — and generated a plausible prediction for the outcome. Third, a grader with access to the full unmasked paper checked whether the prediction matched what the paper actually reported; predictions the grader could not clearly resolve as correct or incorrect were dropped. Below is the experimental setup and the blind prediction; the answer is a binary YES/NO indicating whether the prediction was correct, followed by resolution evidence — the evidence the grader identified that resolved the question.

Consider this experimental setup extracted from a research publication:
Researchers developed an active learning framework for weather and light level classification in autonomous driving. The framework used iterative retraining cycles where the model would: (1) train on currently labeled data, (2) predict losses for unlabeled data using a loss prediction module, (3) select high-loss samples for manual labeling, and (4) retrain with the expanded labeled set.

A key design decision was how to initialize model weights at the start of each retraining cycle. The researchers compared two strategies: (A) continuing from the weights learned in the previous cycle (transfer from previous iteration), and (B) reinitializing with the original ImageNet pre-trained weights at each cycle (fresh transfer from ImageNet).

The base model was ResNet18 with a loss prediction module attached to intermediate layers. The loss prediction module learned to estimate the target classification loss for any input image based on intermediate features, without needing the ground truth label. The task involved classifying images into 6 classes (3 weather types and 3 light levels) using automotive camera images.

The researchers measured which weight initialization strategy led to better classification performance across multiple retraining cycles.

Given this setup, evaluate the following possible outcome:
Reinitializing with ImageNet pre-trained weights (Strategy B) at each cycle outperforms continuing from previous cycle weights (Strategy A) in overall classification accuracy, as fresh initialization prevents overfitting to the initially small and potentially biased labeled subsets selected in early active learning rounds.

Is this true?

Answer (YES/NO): YES